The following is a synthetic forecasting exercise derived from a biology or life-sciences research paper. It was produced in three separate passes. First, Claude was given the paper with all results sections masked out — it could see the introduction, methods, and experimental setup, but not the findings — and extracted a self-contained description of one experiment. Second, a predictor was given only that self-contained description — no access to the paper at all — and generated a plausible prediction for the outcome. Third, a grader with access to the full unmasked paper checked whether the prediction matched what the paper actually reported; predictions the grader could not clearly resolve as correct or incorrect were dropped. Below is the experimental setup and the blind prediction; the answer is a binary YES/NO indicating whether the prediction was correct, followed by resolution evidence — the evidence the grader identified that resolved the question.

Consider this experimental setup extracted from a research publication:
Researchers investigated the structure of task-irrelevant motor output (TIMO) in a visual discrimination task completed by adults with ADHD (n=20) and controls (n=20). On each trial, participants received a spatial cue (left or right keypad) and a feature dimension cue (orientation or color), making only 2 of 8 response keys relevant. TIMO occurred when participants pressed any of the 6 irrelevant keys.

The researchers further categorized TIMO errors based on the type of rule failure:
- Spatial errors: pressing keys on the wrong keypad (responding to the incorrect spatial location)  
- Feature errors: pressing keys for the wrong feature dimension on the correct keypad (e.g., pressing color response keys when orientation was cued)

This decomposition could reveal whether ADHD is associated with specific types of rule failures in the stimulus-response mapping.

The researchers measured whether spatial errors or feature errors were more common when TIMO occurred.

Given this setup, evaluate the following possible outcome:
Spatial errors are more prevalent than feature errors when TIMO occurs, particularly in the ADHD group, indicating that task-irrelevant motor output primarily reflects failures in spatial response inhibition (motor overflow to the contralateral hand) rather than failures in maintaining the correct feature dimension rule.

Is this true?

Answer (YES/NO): NO